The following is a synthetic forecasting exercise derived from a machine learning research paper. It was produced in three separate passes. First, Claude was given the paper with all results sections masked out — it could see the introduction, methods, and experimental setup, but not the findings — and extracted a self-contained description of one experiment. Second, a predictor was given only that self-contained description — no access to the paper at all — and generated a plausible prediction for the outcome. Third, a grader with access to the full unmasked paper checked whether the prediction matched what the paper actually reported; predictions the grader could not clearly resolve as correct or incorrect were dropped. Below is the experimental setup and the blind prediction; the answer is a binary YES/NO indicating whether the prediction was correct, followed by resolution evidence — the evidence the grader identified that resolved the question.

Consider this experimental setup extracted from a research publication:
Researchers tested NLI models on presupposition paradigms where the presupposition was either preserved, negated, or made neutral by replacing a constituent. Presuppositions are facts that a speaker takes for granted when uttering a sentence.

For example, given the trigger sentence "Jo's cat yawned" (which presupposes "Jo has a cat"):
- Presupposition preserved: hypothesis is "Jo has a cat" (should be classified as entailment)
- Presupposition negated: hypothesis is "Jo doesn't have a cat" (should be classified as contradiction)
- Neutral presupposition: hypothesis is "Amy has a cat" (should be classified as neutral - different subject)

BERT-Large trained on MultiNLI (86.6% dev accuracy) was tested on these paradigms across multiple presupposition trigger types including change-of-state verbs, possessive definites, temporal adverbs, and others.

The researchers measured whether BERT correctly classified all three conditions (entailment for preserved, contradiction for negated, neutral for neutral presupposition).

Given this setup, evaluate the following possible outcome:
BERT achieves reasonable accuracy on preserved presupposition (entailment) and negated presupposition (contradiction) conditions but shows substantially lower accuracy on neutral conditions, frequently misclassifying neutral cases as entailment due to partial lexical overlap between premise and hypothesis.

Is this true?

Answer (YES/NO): NO